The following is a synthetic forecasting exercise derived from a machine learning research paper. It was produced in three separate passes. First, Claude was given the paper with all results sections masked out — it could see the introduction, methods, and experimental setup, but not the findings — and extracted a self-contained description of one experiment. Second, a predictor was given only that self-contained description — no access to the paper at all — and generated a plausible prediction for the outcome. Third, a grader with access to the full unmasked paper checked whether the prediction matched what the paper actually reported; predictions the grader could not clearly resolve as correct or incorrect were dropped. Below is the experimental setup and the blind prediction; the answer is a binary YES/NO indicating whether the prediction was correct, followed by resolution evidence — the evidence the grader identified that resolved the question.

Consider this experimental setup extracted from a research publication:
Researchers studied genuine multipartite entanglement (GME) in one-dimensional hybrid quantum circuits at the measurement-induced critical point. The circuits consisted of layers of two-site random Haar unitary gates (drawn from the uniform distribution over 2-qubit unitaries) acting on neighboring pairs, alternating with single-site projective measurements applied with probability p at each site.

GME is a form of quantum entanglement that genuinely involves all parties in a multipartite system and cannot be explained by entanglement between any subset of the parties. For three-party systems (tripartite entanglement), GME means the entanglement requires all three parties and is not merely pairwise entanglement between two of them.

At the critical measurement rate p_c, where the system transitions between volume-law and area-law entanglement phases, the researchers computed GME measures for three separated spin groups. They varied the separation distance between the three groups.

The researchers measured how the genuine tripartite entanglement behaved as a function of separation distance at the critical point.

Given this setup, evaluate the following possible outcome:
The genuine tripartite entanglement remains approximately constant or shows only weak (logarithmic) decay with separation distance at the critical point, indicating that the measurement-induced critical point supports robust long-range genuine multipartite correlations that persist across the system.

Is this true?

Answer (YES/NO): NO